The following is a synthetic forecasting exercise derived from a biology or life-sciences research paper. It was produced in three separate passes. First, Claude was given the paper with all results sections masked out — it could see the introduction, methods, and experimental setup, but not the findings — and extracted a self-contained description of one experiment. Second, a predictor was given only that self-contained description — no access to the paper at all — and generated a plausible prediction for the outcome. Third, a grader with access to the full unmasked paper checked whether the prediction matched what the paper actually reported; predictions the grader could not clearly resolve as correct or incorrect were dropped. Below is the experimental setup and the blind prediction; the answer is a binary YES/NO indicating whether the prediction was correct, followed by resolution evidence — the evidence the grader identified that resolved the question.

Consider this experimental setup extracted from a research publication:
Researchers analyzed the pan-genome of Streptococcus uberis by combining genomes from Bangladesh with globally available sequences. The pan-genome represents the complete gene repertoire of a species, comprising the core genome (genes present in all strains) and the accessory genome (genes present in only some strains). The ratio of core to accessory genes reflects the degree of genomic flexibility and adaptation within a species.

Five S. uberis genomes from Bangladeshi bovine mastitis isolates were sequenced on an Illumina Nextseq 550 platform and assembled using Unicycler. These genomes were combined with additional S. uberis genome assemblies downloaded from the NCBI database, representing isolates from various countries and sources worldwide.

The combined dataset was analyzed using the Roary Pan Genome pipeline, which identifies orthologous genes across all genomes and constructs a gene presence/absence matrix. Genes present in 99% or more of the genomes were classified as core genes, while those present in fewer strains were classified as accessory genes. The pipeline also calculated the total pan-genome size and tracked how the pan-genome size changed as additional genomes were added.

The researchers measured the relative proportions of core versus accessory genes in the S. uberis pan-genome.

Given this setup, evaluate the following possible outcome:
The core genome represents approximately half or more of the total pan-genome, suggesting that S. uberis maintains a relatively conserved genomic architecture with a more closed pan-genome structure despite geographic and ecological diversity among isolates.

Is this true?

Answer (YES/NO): YES